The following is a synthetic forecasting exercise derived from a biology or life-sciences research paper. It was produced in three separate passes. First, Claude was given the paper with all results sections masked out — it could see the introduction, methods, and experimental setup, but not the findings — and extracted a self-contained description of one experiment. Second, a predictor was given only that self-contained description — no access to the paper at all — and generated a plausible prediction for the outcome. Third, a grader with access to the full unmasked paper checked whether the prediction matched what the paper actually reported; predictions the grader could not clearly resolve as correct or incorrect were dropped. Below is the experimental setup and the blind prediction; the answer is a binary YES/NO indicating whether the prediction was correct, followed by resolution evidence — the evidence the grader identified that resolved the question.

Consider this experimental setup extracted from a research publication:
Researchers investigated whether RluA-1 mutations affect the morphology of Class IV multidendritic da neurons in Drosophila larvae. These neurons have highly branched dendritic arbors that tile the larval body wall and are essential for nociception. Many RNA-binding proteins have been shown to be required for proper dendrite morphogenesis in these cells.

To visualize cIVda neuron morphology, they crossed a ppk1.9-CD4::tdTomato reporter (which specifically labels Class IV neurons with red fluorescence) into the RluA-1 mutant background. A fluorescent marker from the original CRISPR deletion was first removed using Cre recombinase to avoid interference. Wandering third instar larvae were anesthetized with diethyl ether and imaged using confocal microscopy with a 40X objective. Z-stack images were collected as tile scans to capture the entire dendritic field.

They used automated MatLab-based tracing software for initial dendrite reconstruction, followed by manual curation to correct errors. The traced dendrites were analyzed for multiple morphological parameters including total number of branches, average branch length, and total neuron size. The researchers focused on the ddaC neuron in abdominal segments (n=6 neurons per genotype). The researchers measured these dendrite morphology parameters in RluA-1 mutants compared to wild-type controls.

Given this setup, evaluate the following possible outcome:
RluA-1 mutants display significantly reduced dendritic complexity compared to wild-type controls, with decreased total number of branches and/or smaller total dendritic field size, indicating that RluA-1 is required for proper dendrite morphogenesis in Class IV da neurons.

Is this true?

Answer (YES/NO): NO